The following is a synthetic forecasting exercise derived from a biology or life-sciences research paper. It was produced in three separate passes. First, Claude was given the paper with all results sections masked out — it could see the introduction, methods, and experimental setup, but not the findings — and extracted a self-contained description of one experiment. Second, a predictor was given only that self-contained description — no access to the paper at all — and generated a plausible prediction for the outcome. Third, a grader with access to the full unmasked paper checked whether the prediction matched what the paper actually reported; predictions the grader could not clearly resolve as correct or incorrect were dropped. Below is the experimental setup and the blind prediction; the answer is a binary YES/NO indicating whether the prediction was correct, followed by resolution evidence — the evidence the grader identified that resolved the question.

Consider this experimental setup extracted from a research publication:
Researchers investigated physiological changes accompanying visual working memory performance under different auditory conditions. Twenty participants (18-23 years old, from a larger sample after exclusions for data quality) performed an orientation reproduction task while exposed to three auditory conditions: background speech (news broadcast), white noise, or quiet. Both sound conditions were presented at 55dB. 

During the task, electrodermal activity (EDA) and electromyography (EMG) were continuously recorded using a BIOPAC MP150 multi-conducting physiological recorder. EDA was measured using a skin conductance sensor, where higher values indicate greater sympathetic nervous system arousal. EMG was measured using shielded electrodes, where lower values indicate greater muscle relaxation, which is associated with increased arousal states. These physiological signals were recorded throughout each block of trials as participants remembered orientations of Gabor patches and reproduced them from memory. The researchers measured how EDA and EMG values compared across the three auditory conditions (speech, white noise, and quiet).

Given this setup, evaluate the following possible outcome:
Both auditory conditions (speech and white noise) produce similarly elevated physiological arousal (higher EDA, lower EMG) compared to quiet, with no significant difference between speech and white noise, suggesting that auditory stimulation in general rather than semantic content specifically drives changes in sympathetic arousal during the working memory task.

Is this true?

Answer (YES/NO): NO